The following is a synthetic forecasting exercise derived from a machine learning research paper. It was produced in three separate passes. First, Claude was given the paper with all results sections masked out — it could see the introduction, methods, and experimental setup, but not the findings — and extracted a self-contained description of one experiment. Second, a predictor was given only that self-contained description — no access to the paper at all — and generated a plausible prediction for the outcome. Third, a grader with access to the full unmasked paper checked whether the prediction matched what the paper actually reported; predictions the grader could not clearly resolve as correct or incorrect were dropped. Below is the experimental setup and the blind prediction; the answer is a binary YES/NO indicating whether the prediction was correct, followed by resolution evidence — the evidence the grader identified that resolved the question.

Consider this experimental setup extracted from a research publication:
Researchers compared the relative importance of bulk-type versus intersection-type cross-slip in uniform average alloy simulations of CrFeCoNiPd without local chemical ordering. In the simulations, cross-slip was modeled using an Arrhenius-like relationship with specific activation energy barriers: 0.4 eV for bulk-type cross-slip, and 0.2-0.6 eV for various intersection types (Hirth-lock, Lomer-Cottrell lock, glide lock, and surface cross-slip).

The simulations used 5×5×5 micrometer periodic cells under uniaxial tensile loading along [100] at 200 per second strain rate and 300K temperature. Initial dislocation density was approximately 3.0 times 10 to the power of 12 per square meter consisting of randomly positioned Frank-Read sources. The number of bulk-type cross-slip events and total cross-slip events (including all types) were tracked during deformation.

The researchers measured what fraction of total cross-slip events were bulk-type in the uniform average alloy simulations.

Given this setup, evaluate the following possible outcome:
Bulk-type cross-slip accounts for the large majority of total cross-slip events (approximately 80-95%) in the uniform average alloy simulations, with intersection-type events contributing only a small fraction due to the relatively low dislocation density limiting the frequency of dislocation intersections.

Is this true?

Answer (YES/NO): NO